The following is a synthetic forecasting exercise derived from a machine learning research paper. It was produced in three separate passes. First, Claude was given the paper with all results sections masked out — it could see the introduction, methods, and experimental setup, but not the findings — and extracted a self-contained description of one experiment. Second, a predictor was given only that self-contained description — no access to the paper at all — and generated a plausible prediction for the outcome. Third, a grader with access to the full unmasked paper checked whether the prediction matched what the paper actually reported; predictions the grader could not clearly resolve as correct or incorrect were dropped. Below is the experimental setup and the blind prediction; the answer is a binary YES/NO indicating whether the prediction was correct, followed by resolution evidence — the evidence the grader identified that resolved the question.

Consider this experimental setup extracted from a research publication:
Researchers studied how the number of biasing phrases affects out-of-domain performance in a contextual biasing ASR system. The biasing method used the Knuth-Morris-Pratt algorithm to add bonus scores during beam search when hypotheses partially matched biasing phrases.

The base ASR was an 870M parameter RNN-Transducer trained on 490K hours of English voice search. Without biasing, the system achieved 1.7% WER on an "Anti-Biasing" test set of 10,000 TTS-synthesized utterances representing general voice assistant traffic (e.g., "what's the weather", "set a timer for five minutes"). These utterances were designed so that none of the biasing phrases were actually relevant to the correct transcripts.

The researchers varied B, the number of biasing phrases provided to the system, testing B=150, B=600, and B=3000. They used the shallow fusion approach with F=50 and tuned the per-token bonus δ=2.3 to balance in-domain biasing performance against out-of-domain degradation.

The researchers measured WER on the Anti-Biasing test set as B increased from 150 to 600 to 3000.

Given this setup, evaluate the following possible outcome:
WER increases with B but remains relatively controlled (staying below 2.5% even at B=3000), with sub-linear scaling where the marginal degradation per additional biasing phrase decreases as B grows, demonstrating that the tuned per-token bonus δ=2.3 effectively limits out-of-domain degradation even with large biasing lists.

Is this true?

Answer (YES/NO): YES